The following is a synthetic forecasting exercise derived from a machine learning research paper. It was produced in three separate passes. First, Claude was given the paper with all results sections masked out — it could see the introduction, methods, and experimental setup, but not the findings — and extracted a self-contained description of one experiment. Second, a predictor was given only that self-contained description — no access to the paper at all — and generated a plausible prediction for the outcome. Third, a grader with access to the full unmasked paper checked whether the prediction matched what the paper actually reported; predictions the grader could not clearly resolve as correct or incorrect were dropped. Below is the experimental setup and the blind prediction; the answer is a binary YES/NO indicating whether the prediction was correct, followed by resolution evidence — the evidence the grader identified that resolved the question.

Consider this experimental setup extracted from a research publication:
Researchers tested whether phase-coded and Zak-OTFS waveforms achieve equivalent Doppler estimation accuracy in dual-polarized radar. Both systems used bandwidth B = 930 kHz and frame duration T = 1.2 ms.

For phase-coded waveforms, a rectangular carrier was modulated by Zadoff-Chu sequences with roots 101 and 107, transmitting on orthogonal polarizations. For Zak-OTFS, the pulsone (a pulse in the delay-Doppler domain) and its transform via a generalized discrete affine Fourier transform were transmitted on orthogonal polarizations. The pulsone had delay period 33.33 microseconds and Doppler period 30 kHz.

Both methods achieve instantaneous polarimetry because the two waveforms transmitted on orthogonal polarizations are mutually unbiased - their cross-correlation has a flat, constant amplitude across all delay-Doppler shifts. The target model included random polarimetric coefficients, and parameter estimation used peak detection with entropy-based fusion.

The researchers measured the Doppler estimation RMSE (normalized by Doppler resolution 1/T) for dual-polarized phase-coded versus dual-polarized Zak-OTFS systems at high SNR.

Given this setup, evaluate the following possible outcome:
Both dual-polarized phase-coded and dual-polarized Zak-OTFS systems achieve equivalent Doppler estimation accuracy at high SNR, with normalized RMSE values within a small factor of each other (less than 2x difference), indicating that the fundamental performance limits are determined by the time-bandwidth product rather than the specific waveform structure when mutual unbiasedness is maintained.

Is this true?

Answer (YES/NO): YES